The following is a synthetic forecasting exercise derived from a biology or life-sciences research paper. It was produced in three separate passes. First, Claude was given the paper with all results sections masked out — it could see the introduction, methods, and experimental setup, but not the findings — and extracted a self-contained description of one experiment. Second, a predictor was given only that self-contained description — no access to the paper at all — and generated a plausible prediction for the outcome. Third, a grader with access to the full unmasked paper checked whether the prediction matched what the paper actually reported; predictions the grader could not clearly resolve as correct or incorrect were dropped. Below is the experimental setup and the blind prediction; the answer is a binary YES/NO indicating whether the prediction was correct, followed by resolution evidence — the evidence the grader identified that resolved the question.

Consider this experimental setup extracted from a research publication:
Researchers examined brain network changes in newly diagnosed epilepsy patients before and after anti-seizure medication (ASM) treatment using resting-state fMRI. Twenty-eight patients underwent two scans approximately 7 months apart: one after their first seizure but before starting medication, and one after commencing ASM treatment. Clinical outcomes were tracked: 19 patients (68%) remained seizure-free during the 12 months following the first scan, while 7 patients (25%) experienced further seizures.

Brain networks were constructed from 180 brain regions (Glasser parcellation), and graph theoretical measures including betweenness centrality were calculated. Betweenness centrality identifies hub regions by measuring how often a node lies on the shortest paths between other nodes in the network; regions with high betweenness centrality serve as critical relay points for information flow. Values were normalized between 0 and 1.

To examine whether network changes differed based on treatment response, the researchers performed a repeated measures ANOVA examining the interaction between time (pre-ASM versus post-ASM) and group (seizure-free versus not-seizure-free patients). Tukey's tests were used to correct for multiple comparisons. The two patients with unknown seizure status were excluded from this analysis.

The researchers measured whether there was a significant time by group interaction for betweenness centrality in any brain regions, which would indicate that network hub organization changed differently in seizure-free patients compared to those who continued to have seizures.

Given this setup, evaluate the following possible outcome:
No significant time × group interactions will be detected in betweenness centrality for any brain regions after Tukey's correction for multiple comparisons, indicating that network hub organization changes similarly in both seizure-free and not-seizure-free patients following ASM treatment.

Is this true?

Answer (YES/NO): NO